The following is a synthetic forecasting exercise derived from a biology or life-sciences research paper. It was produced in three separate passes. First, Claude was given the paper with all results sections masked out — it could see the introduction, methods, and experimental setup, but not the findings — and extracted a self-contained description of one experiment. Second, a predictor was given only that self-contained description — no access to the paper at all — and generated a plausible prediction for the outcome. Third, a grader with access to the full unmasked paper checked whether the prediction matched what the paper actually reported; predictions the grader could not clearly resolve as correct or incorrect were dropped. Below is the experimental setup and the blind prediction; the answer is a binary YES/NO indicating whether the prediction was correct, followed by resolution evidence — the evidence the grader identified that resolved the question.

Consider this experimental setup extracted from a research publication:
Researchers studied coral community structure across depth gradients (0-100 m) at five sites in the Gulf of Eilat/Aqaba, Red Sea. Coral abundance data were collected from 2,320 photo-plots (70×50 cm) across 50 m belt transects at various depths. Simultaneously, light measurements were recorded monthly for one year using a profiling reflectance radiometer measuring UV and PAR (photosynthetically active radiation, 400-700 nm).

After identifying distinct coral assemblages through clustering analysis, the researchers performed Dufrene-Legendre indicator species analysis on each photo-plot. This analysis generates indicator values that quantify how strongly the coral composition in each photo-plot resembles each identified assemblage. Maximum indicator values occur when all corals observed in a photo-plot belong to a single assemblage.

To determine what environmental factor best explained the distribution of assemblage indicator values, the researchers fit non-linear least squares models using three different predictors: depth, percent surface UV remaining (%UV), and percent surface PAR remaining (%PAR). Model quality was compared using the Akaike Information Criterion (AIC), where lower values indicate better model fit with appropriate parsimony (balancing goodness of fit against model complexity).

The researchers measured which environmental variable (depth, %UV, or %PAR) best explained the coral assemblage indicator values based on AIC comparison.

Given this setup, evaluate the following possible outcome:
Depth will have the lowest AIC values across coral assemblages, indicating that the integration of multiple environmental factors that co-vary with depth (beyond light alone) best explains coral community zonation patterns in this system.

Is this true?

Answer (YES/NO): NO